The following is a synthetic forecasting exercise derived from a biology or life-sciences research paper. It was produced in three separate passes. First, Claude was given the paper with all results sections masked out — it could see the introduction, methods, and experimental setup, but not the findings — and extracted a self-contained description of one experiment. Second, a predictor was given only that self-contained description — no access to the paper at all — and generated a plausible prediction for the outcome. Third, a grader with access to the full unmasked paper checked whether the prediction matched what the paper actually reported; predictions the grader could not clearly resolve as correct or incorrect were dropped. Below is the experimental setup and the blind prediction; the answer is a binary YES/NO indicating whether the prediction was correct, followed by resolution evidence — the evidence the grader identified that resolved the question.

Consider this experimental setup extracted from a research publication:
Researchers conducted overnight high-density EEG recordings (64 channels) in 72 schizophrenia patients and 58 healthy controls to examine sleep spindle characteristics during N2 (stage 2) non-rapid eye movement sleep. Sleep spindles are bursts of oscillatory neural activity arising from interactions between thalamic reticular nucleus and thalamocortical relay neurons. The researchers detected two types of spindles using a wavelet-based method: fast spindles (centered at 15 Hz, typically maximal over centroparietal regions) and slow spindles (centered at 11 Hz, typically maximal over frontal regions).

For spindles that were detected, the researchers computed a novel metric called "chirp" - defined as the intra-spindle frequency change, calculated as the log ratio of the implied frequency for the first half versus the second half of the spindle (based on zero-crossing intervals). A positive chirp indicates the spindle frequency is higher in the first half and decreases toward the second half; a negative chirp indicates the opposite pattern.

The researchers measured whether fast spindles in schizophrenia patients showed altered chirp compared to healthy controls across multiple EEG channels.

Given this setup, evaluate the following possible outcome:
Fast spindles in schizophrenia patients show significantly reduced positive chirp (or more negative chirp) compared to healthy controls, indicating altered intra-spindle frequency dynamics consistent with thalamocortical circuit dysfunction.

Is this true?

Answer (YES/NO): YES